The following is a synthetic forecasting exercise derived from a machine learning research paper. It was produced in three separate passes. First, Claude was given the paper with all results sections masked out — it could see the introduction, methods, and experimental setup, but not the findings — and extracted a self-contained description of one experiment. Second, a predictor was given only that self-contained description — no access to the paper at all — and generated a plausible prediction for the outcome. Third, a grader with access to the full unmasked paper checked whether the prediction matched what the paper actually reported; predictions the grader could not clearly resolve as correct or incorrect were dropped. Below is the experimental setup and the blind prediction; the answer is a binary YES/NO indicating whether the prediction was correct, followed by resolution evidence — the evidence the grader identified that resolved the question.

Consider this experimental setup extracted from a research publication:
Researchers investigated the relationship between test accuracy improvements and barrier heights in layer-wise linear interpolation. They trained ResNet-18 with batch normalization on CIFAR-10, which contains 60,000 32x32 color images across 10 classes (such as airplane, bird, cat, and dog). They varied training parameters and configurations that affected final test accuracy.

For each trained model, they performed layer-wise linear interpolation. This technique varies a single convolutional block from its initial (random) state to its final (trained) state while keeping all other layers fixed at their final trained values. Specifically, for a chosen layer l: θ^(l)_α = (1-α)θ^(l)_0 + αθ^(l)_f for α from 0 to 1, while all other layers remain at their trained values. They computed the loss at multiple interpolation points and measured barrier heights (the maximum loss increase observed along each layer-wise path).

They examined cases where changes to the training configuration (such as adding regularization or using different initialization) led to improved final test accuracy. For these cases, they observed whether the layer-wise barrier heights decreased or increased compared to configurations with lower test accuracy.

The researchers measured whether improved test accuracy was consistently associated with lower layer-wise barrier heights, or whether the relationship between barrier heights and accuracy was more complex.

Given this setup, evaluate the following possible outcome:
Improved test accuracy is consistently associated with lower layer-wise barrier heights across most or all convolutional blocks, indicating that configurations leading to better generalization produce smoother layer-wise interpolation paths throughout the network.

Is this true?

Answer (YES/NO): NO